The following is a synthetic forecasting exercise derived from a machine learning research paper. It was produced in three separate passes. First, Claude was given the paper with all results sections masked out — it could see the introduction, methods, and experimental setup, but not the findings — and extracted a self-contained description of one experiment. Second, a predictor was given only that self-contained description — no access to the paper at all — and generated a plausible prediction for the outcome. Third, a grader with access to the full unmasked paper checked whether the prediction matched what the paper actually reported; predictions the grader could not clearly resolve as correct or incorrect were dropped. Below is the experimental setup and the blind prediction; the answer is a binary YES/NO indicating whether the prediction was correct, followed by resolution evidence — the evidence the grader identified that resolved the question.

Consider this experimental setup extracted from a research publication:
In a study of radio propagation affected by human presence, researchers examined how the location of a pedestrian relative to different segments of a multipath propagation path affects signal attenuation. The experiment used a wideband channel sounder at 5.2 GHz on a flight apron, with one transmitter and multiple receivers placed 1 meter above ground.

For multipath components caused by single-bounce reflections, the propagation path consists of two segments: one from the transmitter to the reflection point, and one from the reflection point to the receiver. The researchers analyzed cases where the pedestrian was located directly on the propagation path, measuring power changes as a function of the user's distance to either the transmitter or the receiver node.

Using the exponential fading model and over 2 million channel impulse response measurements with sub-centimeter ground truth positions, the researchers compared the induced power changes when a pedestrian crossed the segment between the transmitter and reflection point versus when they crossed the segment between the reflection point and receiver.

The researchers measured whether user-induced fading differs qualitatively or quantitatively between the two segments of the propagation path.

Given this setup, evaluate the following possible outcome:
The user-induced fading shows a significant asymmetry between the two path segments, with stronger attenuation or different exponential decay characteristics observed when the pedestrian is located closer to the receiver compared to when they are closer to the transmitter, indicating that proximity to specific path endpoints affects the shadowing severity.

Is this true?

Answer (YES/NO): NO